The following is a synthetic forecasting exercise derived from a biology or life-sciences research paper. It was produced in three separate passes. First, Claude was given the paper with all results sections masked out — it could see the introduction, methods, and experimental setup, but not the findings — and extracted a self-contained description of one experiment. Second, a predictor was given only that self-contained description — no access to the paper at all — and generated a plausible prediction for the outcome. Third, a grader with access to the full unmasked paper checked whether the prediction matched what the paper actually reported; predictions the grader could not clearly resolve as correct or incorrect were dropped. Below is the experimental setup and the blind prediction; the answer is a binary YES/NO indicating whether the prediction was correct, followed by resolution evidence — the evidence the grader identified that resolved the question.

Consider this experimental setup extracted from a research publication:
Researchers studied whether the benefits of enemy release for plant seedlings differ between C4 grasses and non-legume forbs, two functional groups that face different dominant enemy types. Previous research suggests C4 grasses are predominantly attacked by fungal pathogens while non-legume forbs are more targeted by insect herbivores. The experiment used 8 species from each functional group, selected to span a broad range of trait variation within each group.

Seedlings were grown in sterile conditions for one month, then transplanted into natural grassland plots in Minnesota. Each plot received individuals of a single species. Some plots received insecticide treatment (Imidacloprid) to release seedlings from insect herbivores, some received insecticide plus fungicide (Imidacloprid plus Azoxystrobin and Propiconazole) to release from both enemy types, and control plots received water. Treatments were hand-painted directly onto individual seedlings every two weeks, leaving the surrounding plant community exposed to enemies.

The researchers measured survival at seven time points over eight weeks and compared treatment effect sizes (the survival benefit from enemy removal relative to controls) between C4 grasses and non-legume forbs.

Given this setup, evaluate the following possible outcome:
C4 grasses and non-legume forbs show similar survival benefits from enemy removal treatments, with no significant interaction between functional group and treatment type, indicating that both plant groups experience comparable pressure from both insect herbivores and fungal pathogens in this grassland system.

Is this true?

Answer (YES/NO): NO